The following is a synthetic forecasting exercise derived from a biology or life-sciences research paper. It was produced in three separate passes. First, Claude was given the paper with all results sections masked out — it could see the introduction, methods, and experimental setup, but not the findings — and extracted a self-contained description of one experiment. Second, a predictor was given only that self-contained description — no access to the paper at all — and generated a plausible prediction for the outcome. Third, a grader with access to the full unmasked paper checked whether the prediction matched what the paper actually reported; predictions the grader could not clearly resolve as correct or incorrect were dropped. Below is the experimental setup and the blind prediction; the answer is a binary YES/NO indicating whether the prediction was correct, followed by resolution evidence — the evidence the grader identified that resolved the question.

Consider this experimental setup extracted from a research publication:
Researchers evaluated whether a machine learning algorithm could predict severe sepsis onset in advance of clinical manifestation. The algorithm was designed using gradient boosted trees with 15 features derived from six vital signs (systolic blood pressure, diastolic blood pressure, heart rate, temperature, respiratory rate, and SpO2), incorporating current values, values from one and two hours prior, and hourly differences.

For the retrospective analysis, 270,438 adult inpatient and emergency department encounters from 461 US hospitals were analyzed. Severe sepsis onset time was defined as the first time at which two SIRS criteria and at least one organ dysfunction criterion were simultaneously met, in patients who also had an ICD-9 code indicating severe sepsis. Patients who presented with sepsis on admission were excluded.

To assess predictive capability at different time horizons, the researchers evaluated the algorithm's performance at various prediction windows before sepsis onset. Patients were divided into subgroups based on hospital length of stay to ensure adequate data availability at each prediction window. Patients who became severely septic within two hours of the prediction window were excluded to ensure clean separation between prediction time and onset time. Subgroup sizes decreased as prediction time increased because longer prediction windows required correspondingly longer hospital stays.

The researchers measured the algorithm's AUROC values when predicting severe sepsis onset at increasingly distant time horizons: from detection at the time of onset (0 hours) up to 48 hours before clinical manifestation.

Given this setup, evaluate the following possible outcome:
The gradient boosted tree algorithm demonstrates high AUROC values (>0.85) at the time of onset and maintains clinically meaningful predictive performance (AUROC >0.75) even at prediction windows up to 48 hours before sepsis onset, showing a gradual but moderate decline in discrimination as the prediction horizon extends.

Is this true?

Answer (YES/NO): YES